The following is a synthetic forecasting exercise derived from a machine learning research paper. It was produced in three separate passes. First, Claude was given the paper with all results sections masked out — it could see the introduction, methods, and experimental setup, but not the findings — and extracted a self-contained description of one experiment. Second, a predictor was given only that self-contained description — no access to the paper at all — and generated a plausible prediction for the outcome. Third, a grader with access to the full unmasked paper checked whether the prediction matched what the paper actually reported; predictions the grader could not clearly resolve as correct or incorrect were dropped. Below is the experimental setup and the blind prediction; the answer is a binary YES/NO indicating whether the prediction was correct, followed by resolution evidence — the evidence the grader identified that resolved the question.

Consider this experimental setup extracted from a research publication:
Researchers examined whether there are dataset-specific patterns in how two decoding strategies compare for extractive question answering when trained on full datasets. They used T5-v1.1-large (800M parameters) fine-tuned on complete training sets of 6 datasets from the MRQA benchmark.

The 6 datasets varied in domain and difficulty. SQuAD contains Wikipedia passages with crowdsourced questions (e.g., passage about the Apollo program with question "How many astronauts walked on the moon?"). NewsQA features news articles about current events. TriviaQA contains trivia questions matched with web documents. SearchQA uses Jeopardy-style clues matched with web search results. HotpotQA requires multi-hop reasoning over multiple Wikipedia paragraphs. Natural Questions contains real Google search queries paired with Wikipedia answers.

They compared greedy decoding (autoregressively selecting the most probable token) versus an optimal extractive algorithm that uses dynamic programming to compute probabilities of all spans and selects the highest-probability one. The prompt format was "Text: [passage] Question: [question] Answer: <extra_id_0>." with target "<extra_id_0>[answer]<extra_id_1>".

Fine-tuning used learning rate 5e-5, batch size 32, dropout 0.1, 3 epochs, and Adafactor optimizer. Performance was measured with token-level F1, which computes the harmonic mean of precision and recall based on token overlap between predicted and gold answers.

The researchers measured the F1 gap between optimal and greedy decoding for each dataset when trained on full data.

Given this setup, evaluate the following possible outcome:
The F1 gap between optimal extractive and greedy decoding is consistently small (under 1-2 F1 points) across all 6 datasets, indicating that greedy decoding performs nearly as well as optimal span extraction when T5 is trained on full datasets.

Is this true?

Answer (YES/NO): YES